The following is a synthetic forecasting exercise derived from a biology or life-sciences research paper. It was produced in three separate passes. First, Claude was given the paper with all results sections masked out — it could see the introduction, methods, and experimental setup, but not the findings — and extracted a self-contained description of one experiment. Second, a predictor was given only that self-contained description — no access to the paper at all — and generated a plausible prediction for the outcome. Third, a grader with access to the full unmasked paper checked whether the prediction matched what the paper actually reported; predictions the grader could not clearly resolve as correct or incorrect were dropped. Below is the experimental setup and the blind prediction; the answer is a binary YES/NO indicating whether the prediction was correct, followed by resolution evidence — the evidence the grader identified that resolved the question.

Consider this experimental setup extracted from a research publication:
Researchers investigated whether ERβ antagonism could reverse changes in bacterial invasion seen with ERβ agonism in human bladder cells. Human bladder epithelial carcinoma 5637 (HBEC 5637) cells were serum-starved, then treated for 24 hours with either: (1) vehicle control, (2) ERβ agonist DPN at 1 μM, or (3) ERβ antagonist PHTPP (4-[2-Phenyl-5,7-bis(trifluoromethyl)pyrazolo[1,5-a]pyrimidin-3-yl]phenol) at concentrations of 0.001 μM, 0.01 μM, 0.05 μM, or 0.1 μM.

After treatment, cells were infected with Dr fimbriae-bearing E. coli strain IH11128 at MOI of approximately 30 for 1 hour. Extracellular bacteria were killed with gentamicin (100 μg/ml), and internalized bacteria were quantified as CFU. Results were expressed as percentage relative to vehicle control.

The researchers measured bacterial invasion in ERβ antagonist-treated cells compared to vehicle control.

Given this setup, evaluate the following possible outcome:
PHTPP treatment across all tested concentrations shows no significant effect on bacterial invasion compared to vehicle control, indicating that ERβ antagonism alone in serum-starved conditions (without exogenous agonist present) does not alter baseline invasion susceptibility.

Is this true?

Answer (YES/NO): NO